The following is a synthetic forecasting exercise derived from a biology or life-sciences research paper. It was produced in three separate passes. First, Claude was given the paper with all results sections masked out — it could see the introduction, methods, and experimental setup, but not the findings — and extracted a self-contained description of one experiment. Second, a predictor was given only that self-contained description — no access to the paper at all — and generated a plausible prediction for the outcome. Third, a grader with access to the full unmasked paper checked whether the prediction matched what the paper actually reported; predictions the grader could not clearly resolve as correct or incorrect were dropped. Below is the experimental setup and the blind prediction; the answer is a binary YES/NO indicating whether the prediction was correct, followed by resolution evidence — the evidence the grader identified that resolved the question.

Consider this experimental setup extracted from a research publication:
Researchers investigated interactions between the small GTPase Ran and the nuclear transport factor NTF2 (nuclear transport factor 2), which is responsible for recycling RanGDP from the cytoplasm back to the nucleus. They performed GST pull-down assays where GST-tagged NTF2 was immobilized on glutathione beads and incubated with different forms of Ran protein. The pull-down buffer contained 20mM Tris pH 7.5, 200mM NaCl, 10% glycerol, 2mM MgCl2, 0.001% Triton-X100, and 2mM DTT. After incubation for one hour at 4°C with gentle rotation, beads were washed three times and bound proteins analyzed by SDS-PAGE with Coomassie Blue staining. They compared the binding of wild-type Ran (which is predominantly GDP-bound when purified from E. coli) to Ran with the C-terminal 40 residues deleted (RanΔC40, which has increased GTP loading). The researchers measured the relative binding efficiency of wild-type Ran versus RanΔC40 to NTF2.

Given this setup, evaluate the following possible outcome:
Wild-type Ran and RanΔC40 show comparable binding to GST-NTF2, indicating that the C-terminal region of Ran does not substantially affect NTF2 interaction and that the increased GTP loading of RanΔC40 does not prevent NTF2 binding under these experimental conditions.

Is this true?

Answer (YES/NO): NO